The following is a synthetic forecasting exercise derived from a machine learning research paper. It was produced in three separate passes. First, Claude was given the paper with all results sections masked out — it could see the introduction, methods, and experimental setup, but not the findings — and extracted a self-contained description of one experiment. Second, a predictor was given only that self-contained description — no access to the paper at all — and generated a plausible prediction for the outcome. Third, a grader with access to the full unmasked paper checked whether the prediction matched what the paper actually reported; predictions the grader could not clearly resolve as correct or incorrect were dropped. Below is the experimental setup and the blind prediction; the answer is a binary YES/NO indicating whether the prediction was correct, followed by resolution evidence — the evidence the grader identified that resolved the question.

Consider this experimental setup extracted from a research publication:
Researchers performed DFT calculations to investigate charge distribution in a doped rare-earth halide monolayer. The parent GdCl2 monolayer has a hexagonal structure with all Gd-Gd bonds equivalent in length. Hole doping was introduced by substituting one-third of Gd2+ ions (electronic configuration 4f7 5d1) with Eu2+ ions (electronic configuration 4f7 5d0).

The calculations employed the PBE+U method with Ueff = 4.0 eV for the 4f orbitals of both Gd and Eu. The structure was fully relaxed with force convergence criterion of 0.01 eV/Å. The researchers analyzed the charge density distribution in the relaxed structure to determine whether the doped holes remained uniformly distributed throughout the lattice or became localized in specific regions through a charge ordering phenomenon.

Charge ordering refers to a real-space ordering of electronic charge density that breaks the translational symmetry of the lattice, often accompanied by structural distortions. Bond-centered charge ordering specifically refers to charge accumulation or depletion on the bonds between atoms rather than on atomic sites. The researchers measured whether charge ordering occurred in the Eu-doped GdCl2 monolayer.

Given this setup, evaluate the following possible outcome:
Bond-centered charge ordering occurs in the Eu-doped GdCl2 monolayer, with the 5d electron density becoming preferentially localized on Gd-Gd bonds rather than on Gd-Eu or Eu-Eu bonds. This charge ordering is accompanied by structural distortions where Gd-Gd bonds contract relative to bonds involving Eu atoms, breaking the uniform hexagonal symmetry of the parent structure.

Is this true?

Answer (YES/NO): NO